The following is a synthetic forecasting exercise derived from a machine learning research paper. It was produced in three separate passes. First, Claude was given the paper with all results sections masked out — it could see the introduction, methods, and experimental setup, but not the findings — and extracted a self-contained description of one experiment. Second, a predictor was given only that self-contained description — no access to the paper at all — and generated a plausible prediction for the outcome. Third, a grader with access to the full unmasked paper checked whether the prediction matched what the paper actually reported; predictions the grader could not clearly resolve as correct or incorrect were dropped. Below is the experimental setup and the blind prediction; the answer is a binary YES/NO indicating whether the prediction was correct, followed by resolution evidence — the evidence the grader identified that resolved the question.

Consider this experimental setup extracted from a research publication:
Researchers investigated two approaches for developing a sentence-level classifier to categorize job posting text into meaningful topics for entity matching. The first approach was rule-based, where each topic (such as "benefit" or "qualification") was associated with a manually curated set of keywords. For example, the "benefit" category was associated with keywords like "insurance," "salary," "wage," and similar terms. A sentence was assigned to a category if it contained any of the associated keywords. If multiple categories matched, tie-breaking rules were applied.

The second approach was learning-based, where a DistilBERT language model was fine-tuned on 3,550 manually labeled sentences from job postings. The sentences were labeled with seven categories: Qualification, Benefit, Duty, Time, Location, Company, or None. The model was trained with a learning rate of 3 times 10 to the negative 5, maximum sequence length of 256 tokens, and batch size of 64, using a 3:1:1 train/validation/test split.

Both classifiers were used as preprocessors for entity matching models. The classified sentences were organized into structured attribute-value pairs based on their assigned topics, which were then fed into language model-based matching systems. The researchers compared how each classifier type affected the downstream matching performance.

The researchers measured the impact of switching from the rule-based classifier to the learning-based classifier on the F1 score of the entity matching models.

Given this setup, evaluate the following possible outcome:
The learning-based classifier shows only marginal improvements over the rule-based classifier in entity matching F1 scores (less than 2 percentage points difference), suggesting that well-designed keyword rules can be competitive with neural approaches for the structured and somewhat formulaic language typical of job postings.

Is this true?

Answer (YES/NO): NO